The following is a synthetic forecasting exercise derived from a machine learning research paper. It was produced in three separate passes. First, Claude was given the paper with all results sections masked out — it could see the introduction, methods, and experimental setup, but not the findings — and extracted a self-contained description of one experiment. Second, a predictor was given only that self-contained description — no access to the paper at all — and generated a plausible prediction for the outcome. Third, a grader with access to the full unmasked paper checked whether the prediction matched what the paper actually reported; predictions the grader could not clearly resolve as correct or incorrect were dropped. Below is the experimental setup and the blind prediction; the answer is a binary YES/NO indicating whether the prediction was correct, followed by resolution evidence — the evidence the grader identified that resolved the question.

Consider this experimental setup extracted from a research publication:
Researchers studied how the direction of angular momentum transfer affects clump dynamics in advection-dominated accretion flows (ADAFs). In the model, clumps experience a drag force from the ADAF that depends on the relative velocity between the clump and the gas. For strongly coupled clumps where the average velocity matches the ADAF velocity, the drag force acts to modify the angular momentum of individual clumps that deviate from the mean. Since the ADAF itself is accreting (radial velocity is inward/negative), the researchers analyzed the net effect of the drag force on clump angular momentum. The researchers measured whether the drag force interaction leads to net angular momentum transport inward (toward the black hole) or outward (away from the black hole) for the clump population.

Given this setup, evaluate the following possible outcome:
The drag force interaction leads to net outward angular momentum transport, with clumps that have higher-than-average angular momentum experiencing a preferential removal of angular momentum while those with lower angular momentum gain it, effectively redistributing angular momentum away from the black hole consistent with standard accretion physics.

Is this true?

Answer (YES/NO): YES